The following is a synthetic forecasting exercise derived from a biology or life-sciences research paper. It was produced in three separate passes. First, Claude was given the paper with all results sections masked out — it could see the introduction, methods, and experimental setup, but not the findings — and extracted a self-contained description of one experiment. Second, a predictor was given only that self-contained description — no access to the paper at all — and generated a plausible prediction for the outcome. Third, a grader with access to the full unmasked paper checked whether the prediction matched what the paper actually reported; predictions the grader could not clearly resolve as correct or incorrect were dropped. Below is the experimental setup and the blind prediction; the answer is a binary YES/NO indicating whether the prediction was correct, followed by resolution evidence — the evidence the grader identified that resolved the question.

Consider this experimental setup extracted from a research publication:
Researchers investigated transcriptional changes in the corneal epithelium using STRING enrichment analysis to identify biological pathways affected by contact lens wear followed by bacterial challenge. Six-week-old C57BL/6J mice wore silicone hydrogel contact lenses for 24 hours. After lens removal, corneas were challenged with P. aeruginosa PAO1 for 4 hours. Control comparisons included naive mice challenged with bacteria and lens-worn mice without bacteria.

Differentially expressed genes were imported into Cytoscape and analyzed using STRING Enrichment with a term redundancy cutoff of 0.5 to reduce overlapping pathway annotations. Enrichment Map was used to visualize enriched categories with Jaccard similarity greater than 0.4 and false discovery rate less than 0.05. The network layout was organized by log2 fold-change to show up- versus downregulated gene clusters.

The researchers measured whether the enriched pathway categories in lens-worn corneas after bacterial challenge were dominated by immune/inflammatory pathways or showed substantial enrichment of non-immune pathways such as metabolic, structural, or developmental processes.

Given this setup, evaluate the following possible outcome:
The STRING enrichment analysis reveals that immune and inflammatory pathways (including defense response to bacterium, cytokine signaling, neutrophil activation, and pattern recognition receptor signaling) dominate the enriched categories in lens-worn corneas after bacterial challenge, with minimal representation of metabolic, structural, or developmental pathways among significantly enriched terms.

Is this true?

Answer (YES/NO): YES